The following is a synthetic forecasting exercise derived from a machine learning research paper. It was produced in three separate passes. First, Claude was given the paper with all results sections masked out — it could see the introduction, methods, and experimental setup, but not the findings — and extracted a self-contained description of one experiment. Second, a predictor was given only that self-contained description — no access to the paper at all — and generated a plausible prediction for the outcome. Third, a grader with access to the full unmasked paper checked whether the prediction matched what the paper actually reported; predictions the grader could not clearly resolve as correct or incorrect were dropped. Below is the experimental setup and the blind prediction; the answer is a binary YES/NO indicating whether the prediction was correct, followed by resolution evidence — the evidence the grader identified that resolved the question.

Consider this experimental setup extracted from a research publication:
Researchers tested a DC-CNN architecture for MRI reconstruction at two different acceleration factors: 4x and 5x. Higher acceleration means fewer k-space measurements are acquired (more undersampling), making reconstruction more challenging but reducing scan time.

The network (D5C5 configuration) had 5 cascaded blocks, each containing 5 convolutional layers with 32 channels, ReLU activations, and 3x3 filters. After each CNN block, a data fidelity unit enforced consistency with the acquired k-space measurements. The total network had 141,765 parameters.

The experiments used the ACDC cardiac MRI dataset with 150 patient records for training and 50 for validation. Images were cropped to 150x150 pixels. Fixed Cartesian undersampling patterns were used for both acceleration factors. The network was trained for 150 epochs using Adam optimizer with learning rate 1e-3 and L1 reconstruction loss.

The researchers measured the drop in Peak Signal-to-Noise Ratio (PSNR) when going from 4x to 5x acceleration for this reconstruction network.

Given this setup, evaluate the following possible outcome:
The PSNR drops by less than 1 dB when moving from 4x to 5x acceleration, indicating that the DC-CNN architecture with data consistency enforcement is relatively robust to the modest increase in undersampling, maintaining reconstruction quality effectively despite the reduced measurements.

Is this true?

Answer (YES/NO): YES